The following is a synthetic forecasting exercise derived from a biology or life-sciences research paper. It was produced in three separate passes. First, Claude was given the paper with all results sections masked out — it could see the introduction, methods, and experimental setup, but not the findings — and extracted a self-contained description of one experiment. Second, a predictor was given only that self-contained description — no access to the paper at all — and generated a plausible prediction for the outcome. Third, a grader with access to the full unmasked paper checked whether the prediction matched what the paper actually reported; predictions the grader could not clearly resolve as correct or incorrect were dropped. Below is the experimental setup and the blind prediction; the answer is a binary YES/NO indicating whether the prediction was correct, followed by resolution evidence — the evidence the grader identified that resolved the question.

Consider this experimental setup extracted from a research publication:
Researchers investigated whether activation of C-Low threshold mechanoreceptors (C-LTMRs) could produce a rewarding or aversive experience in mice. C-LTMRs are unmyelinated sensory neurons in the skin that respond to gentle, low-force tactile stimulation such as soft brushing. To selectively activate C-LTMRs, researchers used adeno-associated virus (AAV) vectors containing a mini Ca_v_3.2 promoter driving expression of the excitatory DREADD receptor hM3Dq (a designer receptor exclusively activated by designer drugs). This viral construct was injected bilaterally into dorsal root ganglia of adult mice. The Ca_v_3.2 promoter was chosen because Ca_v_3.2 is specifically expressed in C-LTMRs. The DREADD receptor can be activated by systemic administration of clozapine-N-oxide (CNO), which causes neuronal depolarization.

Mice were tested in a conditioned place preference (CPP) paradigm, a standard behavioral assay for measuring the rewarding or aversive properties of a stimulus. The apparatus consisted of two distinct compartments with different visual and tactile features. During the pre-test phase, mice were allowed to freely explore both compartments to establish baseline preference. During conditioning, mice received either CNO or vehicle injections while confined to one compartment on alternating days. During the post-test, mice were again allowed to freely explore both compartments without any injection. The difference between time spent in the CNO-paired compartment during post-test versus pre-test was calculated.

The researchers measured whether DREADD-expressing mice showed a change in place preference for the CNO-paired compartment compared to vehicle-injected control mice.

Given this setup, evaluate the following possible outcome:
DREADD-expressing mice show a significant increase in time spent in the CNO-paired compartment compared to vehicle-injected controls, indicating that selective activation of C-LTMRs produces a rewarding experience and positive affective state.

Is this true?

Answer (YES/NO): YES